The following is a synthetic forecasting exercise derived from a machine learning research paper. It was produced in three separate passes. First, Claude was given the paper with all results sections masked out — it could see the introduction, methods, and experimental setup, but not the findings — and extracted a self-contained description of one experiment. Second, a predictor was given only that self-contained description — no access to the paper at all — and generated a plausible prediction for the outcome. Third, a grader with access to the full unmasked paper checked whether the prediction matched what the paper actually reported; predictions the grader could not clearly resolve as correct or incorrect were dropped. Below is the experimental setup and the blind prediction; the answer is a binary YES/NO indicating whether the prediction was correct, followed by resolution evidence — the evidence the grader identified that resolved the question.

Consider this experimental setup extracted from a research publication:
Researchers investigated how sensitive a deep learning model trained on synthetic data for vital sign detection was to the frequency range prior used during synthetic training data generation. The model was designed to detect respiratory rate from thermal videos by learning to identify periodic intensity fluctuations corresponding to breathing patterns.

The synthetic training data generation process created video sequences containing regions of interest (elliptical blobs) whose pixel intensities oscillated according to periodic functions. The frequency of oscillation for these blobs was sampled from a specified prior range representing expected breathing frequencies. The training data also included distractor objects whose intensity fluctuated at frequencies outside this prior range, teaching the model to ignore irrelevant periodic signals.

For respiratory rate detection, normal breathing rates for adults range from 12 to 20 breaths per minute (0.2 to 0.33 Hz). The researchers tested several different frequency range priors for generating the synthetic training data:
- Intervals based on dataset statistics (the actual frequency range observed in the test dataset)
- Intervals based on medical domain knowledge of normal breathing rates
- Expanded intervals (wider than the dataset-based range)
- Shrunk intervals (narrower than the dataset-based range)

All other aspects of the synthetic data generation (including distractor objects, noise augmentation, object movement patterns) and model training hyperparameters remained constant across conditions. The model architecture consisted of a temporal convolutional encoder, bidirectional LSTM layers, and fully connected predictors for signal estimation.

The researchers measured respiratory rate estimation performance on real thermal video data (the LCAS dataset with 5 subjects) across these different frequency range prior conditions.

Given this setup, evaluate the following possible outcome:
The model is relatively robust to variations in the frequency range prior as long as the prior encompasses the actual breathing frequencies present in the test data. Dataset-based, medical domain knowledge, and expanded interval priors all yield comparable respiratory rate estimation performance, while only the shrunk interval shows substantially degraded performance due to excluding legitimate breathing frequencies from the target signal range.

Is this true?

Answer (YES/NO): NO